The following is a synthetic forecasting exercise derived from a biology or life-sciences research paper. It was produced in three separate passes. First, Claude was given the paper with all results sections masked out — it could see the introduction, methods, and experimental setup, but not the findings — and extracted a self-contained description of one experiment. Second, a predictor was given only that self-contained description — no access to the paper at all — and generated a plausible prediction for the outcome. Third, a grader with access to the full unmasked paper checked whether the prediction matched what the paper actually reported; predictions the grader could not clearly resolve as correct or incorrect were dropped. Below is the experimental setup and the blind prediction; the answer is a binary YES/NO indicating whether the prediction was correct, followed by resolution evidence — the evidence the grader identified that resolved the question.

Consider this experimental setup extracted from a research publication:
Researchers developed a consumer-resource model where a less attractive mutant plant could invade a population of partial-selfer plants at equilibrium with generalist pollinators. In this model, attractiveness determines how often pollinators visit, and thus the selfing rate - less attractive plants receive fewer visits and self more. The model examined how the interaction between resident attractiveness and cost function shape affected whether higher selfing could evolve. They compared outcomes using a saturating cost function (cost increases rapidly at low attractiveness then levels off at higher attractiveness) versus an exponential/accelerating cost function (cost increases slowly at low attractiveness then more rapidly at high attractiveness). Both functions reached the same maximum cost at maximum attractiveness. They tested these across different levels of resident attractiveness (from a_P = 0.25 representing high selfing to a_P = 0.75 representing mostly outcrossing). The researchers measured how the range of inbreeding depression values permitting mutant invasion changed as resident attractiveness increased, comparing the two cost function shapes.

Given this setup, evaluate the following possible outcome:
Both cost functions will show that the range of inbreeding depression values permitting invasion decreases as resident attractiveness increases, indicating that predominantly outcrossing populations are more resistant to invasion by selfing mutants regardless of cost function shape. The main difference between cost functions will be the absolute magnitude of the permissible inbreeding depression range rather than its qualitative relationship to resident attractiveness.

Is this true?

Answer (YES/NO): NO